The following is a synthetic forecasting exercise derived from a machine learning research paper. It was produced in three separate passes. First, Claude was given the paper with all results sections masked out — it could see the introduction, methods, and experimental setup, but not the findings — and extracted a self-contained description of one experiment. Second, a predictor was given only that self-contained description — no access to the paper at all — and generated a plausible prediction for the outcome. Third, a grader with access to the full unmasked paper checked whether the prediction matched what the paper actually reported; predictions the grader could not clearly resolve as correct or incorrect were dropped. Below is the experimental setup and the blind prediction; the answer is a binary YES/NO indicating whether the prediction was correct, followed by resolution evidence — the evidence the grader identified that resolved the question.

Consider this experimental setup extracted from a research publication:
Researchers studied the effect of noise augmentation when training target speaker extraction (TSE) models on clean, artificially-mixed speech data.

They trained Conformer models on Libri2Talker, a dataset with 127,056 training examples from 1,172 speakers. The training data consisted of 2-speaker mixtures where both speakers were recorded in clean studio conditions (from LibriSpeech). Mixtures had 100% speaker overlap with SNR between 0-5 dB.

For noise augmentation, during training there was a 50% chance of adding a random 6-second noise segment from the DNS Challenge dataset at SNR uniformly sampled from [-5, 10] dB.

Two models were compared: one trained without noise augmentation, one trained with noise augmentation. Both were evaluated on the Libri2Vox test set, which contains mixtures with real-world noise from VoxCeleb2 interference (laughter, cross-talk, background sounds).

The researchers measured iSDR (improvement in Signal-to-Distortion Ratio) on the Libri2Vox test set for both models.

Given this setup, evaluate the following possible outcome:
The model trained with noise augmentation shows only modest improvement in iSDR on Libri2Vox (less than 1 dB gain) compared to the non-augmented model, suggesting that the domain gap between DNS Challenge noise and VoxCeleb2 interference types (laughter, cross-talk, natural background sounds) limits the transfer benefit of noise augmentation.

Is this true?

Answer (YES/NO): YES